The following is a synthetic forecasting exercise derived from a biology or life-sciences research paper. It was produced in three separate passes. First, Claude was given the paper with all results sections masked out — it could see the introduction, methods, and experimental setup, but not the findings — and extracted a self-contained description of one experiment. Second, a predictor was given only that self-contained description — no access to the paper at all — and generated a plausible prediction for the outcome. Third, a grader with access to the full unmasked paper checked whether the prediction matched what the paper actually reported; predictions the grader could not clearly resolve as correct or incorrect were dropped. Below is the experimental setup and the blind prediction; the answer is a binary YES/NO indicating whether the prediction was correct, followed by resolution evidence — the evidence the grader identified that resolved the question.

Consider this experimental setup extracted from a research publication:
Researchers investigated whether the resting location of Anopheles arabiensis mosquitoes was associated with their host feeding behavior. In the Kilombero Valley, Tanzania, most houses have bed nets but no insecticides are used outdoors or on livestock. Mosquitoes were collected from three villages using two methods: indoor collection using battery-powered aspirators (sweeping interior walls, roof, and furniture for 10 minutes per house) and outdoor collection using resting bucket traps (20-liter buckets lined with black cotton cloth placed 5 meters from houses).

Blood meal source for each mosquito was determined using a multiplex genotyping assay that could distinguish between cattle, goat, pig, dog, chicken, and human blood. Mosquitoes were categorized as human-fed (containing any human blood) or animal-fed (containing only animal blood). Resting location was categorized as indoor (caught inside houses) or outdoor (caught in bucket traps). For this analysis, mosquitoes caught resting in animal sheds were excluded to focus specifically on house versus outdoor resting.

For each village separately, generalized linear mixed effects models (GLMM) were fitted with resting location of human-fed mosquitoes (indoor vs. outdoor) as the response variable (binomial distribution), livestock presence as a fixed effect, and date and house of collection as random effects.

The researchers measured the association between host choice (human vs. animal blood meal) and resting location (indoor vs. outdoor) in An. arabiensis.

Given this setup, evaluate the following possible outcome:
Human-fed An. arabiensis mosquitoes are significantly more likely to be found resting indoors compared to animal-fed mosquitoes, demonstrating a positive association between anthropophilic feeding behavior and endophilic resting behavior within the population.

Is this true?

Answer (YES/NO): YES